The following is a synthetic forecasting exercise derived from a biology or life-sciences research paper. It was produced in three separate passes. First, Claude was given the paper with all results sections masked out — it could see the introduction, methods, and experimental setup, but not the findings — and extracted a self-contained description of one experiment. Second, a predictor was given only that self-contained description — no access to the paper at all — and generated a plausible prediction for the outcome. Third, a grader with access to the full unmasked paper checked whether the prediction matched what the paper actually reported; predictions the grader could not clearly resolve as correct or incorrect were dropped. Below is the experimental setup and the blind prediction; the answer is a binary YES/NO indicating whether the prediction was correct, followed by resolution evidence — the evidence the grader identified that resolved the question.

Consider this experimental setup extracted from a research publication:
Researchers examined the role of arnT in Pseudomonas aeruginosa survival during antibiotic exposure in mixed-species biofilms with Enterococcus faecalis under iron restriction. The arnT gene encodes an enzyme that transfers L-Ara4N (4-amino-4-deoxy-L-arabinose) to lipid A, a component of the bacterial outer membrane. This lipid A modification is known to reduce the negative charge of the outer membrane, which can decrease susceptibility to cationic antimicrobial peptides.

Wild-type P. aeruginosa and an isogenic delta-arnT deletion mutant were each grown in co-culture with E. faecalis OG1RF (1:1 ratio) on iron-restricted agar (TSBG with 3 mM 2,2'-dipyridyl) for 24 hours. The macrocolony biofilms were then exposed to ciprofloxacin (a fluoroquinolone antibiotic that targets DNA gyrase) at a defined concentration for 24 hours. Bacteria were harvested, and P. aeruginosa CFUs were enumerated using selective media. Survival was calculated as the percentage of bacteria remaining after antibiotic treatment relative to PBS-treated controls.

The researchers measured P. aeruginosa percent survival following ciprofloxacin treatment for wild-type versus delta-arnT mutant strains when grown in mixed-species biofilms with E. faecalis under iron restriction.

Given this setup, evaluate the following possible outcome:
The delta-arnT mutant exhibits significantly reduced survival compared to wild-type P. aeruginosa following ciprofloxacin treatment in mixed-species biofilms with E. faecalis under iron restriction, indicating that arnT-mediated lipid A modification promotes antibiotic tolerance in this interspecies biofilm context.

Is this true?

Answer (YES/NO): YES